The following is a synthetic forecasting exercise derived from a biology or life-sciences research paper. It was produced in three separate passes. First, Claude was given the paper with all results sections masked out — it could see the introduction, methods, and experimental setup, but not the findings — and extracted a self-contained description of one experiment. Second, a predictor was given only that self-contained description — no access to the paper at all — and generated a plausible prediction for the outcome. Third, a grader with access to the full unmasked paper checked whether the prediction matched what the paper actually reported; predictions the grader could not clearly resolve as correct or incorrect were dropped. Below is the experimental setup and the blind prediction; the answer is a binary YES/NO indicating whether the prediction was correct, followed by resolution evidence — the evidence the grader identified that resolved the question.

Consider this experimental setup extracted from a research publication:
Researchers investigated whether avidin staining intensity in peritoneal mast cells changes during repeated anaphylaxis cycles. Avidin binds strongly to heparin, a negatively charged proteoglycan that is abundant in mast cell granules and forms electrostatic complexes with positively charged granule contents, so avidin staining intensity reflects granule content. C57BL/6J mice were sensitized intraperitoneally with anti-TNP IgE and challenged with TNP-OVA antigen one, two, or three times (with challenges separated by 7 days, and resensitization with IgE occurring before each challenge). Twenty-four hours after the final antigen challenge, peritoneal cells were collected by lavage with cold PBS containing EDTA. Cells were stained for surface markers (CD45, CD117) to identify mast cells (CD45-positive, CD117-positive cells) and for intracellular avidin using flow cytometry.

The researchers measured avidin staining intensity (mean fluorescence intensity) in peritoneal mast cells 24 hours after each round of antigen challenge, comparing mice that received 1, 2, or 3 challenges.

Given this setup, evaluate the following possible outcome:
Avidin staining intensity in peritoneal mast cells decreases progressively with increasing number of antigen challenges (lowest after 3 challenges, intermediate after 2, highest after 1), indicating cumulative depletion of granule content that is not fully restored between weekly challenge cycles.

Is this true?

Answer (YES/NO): NO